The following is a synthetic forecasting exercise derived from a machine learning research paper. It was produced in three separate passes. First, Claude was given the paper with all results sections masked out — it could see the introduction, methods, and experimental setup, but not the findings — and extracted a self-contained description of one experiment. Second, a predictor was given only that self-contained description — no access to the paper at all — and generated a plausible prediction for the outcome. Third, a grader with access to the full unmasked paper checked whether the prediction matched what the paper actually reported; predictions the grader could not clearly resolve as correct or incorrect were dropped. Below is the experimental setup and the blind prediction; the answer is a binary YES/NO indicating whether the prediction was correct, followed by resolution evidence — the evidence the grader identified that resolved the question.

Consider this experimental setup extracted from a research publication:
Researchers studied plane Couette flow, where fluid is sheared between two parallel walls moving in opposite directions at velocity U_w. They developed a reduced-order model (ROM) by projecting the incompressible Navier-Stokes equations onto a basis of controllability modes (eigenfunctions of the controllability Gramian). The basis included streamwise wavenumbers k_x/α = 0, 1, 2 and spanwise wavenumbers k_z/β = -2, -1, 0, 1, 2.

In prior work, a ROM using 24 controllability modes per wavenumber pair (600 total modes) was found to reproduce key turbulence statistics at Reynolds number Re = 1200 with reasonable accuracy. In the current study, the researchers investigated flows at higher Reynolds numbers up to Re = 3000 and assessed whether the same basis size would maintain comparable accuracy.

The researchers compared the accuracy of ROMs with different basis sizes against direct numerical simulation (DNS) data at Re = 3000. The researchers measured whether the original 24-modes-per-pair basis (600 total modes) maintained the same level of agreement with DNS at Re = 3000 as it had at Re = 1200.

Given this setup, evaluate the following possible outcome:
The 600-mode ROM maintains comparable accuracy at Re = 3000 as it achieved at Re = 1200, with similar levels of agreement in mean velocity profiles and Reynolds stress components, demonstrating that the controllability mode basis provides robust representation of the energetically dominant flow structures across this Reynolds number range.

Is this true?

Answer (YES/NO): NO